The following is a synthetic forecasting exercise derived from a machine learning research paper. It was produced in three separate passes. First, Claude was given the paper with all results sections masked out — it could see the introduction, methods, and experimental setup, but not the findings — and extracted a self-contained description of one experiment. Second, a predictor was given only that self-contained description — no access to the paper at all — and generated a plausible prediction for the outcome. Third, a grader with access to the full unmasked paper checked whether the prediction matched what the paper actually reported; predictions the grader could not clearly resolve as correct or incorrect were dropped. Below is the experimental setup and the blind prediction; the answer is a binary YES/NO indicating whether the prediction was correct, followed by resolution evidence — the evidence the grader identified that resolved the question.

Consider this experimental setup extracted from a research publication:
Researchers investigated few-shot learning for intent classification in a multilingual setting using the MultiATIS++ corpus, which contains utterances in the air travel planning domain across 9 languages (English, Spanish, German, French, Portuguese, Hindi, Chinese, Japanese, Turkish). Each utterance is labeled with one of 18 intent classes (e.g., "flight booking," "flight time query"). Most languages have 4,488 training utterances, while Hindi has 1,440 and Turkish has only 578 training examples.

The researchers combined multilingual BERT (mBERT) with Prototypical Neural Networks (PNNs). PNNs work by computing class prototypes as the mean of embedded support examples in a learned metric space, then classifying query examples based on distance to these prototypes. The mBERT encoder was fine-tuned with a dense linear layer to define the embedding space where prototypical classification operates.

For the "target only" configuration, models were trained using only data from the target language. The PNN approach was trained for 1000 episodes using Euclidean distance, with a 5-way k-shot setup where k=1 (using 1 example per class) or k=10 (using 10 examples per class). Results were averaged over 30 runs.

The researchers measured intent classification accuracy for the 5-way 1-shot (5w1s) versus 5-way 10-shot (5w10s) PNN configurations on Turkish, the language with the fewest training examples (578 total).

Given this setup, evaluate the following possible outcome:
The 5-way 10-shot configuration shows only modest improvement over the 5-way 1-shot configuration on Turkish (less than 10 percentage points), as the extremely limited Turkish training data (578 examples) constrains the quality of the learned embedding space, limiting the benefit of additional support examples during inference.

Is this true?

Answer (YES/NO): YES